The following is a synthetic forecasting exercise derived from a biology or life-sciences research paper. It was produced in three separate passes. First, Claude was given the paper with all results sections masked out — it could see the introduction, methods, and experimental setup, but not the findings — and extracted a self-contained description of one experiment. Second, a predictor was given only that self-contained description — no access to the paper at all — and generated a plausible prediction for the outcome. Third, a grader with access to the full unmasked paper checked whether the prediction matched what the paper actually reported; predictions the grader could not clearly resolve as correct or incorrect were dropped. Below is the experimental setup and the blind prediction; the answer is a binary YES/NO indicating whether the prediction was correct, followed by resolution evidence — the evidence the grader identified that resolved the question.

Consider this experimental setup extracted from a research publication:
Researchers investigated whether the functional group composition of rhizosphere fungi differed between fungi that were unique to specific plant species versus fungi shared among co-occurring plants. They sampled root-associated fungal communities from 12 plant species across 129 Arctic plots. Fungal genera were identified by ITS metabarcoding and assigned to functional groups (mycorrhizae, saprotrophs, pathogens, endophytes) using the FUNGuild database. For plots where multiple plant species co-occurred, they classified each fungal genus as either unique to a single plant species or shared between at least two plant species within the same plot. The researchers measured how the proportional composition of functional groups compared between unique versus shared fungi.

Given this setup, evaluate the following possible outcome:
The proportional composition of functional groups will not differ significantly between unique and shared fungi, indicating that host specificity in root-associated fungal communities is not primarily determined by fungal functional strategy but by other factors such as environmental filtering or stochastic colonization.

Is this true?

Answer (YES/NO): NO